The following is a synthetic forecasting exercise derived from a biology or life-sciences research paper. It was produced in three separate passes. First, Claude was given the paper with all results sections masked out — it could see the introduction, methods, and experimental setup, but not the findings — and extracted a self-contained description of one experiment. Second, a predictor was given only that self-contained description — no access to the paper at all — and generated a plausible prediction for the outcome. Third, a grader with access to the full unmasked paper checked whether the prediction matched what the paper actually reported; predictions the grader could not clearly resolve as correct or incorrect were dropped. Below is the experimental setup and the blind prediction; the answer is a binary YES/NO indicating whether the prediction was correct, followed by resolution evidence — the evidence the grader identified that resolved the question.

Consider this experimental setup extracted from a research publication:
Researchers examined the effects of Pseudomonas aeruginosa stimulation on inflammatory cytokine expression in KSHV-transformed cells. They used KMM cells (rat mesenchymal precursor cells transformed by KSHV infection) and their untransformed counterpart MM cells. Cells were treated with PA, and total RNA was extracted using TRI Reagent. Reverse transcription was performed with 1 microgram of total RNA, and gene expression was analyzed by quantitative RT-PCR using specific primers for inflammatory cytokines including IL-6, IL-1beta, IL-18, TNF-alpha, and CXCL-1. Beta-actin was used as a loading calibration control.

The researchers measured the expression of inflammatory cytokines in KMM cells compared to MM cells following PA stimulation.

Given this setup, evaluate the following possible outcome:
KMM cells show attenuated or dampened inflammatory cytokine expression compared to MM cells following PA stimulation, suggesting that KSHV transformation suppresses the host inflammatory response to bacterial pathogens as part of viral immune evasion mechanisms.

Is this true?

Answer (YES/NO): NO